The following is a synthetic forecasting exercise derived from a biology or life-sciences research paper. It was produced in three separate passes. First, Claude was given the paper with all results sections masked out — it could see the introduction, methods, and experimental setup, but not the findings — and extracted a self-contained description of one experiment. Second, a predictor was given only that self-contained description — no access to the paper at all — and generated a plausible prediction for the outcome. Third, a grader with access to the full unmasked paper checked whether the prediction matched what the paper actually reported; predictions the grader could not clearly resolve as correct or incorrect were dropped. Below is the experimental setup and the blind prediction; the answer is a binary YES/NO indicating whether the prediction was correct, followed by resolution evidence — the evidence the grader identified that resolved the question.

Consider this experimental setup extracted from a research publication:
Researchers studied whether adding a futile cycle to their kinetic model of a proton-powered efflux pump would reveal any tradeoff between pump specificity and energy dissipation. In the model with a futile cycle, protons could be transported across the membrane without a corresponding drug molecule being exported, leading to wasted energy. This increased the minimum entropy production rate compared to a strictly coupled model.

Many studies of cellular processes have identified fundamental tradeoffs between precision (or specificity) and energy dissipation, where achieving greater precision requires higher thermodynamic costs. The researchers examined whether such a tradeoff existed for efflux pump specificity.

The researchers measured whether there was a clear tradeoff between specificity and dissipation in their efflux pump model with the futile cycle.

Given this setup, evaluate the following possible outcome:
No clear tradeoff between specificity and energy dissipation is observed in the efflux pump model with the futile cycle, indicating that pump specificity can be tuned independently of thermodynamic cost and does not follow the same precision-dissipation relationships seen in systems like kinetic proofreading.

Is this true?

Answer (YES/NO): YES